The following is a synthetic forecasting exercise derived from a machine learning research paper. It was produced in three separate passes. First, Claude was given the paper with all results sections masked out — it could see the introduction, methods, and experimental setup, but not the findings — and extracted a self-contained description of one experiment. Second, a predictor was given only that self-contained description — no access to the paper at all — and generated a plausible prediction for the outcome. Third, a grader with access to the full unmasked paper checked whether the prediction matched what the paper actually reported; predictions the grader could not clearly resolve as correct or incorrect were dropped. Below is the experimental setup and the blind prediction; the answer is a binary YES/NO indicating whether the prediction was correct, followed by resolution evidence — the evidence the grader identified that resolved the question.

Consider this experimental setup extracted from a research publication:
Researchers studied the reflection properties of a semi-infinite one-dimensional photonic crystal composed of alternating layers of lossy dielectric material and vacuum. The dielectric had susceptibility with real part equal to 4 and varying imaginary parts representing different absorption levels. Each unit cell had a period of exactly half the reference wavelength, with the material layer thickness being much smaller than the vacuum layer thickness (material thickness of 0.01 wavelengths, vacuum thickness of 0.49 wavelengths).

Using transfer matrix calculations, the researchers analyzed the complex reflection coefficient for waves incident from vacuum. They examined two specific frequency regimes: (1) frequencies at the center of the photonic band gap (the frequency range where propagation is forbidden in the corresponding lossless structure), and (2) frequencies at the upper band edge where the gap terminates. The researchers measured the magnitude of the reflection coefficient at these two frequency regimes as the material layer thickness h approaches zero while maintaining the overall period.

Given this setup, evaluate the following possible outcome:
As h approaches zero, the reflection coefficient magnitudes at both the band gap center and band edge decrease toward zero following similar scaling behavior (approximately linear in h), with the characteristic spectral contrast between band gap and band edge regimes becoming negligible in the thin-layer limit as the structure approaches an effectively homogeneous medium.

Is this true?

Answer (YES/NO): NO